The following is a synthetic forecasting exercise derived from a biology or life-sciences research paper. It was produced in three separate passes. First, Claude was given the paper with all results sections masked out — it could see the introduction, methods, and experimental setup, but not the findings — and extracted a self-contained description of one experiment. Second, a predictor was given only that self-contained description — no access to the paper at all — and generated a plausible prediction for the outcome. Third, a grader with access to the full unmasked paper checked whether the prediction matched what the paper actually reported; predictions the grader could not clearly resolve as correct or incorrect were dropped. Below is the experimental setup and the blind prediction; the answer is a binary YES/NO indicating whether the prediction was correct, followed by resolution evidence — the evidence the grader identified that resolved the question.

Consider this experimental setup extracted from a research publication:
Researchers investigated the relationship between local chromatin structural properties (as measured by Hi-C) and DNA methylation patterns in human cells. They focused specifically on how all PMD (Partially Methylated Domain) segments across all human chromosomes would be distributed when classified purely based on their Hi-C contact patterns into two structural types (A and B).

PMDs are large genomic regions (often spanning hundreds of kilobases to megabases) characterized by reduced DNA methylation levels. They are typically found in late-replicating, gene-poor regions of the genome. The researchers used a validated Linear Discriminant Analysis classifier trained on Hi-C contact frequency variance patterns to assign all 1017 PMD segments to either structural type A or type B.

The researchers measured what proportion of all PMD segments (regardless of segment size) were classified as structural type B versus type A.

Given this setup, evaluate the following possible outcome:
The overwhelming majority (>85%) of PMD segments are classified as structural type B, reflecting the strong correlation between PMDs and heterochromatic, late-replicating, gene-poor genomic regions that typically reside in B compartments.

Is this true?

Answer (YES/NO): YES